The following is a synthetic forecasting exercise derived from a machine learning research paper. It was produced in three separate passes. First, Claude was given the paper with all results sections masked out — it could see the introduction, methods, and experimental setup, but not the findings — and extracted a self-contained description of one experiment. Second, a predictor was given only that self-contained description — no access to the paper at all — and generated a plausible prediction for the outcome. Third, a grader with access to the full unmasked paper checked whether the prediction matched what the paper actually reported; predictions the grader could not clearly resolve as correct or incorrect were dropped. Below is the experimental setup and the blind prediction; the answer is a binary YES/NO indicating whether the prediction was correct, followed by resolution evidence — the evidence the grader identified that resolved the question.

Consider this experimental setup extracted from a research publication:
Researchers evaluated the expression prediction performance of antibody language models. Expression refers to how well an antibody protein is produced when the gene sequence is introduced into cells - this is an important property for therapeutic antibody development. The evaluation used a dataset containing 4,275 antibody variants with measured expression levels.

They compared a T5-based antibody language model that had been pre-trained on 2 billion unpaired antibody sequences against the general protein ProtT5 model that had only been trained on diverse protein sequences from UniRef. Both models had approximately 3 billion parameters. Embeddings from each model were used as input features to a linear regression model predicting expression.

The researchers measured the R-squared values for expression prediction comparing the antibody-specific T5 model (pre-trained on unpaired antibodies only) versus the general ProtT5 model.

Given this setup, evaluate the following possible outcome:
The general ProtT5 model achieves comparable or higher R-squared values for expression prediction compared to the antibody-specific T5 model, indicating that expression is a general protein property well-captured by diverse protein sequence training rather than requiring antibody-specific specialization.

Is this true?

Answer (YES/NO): YES